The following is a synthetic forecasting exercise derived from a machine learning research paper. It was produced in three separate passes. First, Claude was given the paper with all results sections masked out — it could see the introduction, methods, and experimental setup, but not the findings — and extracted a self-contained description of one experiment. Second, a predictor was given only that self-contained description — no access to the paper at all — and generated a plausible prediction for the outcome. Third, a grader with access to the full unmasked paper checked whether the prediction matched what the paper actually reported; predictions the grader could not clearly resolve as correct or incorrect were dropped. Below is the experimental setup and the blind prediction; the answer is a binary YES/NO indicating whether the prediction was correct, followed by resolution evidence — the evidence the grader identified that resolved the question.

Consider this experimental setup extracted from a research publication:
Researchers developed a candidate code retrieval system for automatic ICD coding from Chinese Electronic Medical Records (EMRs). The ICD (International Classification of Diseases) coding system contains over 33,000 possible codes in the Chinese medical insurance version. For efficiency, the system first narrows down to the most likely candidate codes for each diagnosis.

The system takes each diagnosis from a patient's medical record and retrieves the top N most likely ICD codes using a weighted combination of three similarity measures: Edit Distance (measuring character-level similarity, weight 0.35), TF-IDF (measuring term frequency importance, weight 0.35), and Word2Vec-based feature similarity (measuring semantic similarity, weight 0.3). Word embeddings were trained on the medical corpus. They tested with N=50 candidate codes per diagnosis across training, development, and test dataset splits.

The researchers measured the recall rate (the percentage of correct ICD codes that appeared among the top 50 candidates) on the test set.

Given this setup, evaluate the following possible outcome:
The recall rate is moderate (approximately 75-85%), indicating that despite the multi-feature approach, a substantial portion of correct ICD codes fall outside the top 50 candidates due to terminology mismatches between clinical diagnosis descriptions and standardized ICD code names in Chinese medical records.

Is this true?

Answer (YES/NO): NO